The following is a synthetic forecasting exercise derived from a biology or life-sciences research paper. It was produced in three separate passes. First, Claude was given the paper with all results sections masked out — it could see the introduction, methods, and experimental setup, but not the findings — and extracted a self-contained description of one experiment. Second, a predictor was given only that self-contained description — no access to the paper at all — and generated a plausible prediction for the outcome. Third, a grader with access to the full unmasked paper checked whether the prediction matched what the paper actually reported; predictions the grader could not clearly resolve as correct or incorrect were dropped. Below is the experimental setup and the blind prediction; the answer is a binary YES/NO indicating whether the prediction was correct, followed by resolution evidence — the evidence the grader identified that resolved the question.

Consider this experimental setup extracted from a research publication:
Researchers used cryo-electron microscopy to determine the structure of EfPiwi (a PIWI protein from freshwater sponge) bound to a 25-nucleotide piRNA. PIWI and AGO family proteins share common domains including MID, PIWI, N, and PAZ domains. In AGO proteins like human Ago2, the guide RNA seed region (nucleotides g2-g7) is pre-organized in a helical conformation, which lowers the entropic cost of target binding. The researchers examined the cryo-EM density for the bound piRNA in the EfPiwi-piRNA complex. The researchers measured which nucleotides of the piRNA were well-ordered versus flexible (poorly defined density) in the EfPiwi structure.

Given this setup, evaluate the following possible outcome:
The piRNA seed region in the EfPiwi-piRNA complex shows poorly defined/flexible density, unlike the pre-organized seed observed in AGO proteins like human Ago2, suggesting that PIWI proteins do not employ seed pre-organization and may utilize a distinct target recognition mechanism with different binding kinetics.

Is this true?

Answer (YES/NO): NO